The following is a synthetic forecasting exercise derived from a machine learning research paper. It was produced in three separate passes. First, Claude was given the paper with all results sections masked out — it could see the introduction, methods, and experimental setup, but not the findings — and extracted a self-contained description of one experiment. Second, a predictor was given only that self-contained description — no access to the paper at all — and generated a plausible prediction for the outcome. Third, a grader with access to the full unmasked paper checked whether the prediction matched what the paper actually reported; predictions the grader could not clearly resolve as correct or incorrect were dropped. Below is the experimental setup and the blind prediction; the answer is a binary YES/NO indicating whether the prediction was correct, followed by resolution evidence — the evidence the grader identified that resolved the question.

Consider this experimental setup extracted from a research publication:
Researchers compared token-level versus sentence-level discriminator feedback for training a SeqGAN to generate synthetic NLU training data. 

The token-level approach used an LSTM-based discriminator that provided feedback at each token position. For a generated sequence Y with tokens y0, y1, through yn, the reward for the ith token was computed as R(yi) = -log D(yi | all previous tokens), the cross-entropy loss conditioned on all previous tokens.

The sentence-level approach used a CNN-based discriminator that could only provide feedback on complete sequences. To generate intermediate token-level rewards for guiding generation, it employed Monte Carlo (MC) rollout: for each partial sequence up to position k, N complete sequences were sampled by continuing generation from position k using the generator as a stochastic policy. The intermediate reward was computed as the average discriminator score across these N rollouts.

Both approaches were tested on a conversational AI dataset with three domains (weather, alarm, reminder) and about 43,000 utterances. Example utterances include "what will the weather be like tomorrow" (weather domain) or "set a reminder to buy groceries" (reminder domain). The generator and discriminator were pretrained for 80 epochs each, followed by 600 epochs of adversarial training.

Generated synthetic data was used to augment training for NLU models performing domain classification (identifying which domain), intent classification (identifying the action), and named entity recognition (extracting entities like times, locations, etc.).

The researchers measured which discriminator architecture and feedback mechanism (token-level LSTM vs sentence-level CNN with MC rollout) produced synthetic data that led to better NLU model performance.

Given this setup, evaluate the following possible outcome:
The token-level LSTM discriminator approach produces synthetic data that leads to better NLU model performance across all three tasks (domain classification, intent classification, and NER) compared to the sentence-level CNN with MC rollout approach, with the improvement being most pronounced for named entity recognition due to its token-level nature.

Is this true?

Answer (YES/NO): NO